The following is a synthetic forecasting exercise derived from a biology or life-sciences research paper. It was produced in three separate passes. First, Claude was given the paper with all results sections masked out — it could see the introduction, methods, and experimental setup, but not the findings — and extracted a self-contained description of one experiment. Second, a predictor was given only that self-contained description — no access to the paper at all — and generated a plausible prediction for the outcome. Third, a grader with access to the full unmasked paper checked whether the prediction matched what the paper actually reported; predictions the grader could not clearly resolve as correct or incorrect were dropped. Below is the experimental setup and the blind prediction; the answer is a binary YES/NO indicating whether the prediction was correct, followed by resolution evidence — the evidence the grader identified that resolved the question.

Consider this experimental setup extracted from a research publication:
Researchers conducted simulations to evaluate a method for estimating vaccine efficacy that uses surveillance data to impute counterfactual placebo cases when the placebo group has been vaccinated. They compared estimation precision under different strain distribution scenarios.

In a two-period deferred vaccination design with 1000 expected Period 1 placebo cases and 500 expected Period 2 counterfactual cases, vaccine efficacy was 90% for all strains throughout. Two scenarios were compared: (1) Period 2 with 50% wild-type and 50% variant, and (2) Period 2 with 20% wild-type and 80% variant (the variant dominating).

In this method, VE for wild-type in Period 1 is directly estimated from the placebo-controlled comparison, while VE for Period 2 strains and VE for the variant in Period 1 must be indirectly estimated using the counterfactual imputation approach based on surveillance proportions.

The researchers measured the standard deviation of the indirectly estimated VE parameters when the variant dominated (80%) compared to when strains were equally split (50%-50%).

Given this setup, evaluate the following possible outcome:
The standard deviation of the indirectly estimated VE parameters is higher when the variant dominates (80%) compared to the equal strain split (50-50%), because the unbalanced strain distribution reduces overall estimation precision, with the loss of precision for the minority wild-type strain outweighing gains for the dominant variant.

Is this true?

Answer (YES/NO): YES